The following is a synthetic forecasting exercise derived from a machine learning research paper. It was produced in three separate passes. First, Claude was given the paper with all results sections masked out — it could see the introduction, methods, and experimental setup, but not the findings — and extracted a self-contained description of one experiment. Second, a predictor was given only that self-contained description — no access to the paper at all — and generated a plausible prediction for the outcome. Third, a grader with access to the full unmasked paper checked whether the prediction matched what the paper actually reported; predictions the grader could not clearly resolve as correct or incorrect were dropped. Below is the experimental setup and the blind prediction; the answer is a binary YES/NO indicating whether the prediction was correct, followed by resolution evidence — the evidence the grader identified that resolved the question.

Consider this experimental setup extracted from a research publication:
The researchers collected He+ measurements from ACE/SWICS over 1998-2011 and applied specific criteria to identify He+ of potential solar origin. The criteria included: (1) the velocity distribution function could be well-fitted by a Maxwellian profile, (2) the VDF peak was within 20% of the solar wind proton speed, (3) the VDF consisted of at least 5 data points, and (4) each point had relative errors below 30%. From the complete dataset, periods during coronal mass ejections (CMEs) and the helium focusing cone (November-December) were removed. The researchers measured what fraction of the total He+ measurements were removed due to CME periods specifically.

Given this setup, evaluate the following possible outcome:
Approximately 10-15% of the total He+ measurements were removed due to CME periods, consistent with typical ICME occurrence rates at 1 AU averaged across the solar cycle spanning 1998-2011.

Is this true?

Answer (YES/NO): NO